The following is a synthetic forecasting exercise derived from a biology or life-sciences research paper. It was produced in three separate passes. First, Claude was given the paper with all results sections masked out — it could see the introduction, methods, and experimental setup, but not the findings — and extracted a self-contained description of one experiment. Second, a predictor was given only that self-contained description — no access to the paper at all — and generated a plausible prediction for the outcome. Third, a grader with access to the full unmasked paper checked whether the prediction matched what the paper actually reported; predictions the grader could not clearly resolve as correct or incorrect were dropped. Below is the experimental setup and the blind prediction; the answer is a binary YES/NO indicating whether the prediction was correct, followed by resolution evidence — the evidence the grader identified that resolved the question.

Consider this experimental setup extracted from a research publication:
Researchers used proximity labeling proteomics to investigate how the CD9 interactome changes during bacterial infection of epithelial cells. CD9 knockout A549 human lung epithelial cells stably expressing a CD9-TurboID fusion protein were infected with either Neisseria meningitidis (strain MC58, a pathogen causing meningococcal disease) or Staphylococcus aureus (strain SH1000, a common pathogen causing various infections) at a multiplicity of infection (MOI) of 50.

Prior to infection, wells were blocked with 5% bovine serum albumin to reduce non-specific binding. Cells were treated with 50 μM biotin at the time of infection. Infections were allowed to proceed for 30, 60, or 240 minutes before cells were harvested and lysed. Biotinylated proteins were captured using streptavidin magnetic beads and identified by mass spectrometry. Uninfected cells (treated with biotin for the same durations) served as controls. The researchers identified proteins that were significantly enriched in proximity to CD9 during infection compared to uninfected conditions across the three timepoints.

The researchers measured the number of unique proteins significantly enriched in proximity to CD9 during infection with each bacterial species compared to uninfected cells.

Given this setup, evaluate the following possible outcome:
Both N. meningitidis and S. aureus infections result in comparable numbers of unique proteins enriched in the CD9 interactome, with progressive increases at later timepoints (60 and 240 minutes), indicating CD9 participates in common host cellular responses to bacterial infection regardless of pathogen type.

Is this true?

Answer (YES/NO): NO